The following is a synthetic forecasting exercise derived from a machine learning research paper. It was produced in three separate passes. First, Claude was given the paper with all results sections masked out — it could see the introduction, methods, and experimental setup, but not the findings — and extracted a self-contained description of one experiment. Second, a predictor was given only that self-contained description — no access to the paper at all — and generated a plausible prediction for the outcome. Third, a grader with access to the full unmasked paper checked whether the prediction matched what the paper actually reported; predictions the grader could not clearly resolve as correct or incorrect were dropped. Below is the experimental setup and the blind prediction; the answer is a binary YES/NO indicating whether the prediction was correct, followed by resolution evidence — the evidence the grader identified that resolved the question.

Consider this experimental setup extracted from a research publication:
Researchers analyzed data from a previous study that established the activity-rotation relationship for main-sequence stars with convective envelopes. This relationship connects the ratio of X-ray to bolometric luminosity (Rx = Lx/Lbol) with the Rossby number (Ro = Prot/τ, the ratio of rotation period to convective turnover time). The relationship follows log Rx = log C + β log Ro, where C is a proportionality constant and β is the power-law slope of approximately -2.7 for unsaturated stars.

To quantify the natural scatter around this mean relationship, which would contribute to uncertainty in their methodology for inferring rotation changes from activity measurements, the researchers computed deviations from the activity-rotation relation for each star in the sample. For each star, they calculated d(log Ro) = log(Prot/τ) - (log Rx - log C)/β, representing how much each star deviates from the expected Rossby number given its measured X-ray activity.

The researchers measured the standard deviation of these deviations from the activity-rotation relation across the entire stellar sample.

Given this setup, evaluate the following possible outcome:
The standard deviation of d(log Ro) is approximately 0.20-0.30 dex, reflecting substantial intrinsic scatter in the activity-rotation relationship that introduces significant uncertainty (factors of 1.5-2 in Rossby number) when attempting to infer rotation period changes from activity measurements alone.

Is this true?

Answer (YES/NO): NO